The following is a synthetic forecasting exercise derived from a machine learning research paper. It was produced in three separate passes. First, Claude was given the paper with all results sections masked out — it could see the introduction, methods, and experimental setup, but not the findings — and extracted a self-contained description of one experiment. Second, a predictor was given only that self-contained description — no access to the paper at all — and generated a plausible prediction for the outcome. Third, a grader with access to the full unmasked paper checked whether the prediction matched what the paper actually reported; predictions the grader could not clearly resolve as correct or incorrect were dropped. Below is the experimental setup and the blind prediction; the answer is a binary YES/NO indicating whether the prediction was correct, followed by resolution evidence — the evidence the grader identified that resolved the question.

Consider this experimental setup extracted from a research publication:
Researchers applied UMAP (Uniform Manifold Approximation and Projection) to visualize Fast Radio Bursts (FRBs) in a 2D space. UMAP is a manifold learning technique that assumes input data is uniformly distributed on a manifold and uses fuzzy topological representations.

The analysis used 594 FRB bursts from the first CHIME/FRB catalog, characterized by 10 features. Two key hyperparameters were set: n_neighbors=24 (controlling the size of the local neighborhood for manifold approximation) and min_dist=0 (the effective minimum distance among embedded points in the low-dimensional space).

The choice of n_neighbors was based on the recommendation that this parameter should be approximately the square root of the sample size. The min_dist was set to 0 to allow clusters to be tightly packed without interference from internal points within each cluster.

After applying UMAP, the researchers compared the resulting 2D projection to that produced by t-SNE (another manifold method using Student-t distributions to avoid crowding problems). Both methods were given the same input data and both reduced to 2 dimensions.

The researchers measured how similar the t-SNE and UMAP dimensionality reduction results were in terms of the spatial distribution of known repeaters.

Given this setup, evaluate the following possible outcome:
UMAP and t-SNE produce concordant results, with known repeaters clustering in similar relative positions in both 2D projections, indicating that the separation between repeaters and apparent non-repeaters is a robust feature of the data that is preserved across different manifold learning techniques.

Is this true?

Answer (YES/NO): YES